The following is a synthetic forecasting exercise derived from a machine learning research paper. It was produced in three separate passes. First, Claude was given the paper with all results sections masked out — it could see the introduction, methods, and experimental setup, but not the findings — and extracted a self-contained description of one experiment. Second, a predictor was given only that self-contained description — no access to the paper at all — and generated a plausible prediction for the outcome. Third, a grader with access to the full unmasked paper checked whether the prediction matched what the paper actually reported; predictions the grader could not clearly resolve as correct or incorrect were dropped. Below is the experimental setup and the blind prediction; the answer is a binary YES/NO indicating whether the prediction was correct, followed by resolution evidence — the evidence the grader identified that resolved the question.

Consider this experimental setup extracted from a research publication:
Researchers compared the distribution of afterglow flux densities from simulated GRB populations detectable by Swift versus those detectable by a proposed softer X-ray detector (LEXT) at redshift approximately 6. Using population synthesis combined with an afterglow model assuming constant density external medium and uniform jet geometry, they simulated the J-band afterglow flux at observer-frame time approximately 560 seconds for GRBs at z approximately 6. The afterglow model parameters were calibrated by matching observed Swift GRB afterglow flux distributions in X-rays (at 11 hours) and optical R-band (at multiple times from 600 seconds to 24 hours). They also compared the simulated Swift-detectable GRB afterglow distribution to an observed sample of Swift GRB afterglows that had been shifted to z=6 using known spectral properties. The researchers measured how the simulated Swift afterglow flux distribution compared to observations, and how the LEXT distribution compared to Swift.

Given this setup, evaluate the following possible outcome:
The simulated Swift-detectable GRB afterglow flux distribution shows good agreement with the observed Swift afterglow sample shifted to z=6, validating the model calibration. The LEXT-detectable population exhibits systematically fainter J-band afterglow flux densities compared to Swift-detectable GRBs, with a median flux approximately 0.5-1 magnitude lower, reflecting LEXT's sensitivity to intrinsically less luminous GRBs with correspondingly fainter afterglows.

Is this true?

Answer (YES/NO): NO